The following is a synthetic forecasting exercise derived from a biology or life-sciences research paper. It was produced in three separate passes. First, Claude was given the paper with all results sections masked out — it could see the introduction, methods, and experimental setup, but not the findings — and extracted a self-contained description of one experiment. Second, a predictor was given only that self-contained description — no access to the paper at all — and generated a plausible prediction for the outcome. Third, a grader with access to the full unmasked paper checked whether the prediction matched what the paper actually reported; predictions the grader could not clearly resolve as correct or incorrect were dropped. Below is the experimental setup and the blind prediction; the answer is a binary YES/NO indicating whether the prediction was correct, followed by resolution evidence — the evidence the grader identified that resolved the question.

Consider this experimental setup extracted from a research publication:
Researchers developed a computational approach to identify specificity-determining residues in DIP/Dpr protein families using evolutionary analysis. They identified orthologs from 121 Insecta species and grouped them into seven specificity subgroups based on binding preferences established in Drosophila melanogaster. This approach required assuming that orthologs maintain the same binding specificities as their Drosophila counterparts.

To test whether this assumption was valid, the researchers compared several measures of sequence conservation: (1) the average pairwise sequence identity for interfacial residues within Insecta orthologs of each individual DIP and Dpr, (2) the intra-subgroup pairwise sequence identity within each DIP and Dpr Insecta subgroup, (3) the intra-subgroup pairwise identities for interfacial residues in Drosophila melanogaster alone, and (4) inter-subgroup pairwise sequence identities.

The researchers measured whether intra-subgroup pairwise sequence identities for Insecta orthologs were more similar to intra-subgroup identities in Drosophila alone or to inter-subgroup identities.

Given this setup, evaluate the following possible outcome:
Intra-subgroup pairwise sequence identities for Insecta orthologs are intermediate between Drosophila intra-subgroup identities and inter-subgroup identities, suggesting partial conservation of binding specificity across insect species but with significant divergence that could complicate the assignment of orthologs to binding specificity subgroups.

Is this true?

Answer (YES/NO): NO